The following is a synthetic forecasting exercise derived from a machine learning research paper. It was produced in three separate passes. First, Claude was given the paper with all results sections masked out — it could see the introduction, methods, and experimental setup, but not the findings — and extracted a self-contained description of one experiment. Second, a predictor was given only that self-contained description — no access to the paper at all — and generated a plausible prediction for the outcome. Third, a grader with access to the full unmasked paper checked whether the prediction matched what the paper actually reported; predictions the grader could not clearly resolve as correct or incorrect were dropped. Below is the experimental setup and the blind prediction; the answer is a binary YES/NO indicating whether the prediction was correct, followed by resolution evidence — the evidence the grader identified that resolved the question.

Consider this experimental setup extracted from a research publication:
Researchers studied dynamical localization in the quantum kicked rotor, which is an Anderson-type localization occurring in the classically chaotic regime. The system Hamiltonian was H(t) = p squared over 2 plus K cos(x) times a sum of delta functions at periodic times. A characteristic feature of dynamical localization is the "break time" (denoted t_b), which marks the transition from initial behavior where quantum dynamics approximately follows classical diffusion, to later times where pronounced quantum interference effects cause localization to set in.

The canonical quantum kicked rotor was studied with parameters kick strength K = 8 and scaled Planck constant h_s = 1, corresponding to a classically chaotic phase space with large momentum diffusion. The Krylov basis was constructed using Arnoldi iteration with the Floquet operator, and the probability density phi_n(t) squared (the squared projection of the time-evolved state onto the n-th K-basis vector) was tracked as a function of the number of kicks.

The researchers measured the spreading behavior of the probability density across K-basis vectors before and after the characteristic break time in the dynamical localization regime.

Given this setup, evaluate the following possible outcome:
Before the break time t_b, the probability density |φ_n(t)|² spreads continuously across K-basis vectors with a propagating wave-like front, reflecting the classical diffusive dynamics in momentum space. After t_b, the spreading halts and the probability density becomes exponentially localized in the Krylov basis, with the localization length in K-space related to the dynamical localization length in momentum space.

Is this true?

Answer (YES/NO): NO